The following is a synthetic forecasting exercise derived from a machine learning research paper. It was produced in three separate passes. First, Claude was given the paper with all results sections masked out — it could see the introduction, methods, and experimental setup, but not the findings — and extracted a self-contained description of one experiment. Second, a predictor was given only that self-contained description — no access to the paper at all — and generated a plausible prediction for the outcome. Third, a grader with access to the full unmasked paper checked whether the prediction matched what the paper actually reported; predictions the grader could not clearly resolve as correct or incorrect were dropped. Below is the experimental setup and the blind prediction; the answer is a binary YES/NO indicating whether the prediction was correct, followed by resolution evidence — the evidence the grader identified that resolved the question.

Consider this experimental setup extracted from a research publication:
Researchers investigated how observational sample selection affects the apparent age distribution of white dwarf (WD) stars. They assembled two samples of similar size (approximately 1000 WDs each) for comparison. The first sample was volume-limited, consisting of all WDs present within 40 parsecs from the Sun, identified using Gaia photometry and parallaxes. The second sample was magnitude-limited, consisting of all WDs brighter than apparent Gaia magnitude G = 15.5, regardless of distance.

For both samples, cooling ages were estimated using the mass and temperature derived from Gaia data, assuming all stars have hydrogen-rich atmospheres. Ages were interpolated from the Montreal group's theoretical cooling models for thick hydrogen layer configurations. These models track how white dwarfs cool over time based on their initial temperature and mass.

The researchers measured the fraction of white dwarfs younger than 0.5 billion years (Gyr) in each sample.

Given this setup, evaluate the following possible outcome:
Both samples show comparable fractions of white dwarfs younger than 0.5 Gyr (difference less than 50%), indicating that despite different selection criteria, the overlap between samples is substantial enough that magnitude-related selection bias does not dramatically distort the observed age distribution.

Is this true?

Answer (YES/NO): NO